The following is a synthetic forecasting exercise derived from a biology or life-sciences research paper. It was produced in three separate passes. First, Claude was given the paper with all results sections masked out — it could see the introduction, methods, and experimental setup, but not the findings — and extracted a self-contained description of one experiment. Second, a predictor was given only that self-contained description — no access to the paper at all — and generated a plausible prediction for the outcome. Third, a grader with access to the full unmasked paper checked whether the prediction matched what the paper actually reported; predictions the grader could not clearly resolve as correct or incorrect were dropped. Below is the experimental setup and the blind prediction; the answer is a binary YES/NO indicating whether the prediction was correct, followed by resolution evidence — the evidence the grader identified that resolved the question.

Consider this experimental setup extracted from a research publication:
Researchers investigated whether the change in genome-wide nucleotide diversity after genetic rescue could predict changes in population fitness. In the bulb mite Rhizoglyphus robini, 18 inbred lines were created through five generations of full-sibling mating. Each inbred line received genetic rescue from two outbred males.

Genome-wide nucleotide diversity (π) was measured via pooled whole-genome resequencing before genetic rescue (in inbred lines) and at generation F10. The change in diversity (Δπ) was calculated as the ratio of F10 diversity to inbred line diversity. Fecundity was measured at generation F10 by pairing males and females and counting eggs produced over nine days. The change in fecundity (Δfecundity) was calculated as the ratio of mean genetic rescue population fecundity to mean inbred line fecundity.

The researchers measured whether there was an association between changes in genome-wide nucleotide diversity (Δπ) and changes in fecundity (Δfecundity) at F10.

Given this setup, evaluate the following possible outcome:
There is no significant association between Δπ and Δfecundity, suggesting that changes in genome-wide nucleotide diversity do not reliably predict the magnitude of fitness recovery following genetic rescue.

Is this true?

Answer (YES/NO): NO